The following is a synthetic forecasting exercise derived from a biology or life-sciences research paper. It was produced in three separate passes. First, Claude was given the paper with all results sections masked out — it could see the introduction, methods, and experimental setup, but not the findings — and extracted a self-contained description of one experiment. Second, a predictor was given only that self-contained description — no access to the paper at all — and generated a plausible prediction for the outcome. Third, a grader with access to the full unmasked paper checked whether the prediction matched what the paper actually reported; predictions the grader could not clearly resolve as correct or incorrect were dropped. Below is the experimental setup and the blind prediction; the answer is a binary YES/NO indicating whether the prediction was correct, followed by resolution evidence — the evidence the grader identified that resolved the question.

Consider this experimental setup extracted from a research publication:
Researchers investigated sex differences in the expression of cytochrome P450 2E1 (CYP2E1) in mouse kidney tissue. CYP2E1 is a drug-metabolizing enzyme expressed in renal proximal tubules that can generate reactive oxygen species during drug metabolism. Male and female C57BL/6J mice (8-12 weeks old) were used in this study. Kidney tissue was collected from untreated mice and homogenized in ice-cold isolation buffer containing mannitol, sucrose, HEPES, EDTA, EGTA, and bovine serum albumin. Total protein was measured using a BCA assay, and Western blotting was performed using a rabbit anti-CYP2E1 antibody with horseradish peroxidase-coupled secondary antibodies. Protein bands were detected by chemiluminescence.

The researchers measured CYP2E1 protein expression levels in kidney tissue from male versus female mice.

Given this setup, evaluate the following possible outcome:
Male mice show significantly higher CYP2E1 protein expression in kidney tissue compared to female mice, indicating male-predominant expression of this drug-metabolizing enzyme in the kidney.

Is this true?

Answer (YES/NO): YES